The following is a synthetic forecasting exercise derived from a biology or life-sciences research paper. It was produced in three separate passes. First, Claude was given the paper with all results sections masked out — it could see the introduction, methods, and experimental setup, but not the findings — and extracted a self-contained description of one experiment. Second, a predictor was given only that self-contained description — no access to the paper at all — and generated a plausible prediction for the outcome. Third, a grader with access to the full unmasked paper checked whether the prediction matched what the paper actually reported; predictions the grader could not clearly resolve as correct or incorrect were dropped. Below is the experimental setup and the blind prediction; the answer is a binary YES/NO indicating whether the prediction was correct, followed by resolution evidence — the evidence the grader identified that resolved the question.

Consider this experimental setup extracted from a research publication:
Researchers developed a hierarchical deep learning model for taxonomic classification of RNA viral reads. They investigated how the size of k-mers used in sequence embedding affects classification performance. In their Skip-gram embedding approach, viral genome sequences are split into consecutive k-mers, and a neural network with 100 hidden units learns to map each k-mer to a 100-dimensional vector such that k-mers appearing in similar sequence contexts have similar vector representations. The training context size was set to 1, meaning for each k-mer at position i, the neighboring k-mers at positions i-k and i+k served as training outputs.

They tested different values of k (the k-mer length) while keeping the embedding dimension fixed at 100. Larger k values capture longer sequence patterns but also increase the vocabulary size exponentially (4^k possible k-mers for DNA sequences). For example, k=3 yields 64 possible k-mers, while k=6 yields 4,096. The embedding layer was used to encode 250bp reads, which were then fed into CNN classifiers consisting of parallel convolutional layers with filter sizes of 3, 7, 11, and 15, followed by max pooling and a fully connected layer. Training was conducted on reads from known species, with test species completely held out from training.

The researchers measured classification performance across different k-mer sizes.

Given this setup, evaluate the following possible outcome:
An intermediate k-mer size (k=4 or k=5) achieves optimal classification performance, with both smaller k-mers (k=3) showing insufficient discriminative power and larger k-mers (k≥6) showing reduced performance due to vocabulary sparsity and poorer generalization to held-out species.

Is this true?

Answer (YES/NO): NO